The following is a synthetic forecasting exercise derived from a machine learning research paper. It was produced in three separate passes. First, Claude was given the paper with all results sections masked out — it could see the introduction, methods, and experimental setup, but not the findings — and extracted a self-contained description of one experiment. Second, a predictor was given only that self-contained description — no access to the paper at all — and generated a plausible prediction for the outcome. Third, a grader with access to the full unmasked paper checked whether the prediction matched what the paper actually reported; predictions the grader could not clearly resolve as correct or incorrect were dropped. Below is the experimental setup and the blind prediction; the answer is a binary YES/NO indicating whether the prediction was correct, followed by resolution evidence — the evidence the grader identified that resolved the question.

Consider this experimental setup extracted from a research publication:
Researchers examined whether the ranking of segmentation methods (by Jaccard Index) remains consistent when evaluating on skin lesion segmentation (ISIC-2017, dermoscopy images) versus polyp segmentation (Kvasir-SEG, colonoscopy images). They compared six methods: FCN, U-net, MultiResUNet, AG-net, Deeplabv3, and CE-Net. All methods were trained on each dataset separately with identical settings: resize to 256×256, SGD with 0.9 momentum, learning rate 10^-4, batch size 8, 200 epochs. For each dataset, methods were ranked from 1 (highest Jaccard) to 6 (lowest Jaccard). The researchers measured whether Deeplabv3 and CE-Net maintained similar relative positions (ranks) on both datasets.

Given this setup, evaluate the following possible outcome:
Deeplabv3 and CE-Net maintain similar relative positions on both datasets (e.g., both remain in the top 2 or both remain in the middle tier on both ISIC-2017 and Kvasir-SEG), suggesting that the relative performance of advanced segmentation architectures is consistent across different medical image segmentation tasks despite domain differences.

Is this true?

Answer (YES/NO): YES